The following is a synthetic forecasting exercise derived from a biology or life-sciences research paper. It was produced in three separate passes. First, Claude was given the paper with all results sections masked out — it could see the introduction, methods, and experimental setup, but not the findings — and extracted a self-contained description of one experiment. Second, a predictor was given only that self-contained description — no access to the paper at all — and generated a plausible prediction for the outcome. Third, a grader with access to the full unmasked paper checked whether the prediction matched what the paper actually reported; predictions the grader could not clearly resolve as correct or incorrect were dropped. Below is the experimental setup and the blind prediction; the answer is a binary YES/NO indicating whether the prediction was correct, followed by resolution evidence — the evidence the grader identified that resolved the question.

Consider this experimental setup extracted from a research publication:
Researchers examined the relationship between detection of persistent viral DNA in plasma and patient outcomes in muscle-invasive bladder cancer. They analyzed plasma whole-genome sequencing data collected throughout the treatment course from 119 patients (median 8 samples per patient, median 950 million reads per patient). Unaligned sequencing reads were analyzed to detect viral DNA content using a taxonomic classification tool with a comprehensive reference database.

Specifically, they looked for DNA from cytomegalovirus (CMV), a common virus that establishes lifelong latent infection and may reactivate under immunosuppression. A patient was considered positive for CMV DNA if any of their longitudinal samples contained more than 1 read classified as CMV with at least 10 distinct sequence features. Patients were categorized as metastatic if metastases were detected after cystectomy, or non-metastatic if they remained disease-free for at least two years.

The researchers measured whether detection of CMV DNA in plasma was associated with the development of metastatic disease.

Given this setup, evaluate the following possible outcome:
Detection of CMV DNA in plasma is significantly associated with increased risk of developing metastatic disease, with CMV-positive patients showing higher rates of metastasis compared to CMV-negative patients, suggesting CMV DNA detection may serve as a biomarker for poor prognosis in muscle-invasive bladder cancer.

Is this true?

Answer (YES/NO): NO